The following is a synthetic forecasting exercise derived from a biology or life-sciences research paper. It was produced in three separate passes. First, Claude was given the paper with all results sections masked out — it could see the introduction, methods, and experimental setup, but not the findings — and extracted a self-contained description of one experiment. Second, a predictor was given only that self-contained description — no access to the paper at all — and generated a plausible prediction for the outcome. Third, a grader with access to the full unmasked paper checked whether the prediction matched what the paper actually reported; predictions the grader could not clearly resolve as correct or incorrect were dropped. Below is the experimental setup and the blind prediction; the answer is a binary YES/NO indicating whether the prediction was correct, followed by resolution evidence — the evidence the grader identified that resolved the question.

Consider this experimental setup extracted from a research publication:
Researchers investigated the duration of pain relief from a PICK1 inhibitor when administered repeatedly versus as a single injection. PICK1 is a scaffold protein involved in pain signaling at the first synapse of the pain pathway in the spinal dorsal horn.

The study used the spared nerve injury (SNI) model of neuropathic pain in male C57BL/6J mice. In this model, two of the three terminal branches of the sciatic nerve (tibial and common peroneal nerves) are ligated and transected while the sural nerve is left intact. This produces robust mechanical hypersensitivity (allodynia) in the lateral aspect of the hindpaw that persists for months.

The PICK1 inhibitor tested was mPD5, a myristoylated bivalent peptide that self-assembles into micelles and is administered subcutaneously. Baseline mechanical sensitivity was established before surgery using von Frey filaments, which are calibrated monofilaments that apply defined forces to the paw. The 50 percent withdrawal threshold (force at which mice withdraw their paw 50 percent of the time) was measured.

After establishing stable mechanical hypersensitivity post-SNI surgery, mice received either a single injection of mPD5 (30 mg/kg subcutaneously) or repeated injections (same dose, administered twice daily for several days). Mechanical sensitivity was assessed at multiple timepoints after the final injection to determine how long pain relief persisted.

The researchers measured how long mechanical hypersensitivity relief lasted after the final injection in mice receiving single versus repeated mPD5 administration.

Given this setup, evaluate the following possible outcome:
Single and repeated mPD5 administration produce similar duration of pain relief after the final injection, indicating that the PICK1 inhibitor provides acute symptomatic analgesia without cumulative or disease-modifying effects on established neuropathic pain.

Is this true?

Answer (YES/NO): NO